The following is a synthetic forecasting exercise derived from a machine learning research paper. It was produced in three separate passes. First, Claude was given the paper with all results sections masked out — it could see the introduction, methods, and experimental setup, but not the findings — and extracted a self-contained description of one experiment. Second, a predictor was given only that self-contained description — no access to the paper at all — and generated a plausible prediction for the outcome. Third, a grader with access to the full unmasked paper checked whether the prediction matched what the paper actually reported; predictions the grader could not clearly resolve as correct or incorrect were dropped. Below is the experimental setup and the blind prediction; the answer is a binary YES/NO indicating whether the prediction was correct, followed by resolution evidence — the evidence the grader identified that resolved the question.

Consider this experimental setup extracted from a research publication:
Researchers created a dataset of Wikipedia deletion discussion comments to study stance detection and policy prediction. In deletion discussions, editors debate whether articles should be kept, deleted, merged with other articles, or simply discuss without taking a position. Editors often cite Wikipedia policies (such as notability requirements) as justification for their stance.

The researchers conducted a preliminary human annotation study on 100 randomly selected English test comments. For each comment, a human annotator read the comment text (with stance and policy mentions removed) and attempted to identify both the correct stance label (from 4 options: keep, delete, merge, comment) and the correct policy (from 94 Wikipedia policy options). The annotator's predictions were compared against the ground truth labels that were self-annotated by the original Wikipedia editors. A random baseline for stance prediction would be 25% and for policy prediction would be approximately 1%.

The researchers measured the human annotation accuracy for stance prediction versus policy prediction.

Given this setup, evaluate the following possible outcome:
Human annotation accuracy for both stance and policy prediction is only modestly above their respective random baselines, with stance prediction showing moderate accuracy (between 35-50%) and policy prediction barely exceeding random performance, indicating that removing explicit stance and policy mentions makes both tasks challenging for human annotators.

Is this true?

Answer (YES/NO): NO